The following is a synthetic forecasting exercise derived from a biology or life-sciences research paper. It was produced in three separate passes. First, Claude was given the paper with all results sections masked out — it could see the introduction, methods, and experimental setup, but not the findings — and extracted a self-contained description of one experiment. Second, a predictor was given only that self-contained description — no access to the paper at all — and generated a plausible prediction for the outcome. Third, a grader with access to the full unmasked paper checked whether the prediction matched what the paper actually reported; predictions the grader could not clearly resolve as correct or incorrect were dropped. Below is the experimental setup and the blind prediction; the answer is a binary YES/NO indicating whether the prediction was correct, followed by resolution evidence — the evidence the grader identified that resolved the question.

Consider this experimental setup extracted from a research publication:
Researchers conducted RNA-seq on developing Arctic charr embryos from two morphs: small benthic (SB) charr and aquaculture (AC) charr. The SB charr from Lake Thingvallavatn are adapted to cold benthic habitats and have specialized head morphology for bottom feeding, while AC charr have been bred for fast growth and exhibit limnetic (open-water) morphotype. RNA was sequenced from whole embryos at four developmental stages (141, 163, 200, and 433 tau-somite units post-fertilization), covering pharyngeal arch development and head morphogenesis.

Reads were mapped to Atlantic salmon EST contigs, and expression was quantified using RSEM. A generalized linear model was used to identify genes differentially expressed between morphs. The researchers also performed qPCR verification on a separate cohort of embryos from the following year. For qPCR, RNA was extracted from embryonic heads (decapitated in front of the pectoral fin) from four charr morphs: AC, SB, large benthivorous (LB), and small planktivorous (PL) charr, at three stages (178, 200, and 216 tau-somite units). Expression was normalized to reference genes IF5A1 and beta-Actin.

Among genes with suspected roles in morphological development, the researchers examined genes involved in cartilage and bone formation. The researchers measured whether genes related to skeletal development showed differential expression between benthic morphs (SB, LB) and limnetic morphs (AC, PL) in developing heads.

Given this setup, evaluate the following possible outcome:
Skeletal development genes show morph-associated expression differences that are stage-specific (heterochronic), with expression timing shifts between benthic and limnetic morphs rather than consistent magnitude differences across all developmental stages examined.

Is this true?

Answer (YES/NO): NO